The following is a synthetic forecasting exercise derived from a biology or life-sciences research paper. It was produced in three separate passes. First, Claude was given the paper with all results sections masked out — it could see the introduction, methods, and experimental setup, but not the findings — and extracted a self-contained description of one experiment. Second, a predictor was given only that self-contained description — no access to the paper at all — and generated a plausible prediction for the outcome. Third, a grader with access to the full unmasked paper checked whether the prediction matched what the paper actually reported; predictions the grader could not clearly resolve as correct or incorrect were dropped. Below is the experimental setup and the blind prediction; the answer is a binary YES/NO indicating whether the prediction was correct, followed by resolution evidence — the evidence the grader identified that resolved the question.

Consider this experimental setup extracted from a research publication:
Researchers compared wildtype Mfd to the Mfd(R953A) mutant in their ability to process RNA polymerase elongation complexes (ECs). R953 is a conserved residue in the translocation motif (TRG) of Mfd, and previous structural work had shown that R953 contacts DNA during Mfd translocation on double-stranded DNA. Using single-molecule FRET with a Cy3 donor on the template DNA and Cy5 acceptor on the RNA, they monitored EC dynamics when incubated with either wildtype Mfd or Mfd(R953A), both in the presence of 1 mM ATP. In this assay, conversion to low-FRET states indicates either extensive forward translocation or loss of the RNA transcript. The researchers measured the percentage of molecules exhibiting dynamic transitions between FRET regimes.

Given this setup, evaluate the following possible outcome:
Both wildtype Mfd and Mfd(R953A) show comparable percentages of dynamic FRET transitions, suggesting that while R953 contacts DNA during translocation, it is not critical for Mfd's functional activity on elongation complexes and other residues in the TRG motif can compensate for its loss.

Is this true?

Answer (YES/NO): NO